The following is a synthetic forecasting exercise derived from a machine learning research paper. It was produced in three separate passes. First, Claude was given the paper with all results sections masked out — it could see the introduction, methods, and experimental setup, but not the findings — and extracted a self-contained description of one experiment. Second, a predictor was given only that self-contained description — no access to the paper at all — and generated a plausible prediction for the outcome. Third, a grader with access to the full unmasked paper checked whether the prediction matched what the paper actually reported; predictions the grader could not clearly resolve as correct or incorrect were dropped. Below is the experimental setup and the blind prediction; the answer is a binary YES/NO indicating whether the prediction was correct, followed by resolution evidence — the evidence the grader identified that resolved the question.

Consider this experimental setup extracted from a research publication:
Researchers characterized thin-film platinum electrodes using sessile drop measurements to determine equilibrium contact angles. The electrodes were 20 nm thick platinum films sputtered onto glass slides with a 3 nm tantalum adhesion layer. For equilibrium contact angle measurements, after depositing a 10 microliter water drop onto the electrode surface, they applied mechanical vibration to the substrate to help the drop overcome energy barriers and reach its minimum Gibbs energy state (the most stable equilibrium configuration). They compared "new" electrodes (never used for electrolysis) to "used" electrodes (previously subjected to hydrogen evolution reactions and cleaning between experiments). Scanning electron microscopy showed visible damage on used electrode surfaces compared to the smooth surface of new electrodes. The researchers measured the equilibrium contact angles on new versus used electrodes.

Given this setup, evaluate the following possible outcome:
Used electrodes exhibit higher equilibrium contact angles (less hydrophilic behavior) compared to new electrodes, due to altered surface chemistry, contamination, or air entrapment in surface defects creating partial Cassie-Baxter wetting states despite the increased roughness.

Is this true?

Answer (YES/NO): NO